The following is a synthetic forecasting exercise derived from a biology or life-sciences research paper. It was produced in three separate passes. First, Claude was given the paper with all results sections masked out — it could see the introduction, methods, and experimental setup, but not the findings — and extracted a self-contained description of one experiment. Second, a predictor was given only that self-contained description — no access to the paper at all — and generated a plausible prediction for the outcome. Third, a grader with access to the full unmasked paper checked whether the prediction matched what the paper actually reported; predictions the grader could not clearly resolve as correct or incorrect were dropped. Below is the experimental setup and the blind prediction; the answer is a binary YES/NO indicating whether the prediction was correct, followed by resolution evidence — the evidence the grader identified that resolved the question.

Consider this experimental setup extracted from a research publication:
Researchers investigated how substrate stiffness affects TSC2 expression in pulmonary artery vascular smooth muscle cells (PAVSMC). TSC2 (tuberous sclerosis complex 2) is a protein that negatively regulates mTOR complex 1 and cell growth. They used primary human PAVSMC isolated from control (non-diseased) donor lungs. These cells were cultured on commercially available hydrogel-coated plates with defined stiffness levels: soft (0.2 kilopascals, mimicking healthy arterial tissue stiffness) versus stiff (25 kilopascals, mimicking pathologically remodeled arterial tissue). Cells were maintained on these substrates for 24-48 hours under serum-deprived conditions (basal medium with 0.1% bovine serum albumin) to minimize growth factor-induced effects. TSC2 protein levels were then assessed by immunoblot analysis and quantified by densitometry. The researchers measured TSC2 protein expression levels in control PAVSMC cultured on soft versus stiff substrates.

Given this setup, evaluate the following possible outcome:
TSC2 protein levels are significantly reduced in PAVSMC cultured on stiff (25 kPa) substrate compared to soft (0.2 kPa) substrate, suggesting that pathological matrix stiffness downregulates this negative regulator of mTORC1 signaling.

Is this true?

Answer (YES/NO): YES